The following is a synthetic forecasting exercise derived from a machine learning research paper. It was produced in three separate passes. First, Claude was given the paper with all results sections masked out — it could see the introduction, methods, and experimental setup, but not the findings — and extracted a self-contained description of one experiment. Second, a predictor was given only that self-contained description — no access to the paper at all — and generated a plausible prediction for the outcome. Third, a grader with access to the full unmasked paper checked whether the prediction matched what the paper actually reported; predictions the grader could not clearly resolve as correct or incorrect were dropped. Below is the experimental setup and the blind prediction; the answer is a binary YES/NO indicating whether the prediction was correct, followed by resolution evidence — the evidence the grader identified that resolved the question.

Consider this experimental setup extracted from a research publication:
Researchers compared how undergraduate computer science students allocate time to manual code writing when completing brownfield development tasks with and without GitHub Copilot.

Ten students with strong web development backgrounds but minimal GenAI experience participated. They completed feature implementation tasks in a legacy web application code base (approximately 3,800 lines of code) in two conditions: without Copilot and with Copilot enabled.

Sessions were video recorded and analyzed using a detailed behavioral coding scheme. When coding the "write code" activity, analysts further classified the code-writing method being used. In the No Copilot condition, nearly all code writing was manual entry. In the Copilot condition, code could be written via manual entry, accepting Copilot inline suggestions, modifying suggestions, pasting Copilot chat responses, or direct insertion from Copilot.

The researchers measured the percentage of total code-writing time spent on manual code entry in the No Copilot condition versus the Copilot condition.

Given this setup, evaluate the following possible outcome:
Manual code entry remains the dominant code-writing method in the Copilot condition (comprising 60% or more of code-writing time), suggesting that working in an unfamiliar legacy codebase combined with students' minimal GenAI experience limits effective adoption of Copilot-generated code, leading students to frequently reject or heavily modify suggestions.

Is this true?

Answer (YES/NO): NO